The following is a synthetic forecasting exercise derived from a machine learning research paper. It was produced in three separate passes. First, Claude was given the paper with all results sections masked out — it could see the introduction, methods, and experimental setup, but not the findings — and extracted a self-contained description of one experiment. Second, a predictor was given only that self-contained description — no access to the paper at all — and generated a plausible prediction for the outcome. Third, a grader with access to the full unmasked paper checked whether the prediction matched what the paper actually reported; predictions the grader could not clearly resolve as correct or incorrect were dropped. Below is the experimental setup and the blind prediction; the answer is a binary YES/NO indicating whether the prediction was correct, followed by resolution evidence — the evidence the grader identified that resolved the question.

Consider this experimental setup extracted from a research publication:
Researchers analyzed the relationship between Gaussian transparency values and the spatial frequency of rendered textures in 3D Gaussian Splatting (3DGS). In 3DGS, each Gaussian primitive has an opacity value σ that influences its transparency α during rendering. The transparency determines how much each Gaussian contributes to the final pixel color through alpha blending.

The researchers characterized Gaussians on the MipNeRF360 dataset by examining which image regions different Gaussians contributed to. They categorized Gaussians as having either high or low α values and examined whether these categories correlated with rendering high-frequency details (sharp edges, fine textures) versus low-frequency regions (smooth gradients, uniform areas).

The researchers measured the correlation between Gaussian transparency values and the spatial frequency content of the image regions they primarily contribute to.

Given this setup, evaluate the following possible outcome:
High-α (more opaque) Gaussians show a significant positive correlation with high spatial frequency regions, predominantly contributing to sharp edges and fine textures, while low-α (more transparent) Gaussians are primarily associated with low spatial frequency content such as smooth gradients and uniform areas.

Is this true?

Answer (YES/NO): YES